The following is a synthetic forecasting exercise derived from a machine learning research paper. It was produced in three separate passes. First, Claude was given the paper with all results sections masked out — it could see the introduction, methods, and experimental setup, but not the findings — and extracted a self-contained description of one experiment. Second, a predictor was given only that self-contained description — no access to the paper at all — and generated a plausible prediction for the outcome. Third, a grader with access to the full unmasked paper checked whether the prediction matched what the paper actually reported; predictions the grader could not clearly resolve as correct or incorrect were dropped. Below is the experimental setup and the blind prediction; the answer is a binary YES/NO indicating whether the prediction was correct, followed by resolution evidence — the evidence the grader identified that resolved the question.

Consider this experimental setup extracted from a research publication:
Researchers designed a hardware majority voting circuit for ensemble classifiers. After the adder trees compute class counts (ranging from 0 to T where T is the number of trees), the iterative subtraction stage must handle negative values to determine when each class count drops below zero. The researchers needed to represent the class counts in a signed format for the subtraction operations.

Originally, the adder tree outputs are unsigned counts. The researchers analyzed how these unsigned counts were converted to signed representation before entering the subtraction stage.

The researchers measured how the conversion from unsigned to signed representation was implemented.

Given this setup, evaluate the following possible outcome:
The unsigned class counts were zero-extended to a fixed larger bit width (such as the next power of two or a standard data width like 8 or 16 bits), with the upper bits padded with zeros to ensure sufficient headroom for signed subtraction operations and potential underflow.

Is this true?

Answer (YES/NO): NO